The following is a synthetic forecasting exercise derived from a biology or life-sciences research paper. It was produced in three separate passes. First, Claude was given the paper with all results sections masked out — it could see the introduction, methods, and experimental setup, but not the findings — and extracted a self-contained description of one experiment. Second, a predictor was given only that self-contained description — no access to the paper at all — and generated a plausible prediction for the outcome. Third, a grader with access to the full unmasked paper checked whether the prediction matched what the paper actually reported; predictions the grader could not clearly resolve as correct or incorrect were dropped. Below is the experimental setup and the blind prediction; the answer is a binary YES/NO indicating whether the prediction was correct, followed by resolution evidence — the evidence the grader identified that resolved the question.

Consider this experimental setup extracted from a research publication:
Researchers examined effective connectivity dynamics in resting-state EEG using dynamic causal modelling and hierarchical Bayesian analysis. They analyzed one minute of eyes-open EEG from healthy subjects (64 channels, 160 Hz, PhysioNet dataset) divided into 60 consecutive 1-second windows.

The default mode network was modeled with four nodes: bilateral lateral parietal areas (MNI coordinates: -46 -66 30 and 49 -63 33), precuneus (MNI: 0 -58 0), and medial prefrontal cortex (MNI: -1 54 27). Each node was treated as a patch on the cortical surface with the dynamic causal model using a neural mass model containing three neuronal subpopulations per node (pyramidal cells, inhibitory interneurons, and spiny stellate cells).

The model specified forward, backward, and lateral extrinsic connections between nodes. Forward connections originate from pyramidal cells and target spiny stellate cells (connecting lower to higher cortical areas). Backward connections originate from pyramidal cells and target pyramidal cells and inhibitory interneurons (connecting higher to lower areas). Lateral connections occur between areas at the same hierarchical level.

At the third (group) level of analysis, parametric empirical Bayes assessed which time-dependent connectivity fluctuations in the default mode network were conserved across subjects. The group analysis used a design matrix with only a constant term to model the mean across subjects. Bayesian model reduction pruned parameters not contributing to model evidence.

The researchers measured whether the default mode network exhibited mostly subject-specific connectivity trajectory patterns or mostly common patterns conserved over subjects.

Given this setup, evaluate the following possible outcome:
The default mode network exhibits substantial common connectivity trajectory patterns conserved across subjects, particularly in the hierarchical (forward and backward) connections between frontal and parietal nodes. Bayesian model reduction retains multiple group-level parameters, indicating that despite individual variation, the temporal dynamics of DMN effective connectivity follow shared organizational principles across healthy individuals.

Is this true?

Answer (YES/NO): NO